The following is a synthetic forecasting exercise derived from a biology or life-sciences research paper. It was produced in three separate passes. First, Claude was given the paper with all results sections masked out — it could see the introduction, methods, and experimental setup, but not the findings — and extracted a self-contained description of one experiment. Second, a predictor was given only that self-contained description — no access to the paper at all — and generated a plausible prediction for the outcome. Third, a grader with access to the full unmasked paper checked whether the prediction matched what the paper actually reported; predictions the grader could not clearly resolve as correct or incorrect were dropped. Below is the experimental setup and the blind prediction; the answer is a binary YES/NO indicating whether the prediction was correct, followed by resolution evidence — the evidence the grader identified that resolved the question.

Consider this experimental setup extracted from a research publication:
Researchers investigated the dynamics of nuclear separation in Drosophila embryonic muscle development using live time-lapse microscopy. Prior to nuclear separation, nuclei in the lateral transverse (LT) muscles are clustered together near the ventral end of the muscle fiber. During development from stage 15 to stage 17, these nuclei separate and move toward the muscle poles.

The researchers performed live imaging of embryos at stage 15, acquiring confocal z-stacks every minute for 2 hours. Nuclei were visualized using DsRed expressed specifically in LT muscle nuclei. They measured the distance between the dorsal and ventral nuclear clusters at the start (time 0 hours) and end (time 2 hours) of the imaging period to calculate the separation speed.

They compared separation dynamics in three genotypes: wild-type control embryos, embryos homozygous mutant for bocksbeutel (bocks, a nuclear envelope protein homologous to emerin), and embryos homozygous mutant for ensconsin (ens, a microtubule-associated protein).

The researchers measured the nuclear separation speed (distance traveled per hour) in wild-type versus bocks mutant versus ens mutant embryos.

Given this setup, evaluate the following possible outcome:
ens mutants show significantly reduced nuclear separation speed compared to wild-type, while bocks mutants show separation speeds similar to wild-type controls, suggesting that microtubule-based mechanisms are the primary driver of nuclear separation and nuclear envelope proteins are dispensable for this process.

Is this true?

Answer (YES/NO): NO